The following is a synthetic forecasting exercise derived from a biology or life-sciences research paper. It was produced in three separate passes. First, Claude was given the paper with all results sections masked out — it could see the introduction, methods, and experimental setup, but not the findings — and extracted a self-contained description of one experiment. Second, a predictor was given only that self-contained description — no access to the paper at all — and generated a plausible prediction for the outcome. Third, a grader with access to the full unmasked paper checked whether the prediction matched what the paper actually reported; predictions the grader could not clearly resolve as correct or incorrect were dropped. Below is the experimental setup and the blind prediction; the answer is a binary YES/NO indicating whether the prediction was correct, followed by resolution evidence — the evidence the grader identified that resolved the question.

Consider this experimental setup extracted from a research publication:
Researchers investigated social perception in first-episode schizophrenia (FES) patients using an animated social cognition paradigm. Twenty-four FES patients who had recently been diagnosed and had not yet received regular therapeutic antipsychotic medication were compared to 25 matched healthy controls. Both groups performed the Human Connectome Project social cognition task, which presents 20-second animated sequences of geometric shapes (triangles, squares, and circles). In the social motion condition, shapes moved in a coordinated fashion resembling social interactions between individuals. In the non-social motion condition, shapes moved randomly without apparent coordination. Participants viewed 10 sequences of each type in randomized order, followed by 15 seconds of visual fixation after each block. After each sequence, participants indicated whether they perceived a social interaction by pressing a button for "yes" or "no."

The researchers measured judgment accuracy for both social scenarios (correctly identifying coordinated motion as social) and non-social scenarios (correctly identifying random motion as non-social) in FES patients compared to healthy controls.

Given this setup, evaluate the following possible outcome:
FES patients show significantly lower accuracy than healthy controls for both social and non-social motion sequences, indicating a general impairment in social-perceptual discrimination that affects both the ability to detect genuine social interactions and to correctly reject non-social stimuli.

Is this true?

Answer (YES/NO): NO